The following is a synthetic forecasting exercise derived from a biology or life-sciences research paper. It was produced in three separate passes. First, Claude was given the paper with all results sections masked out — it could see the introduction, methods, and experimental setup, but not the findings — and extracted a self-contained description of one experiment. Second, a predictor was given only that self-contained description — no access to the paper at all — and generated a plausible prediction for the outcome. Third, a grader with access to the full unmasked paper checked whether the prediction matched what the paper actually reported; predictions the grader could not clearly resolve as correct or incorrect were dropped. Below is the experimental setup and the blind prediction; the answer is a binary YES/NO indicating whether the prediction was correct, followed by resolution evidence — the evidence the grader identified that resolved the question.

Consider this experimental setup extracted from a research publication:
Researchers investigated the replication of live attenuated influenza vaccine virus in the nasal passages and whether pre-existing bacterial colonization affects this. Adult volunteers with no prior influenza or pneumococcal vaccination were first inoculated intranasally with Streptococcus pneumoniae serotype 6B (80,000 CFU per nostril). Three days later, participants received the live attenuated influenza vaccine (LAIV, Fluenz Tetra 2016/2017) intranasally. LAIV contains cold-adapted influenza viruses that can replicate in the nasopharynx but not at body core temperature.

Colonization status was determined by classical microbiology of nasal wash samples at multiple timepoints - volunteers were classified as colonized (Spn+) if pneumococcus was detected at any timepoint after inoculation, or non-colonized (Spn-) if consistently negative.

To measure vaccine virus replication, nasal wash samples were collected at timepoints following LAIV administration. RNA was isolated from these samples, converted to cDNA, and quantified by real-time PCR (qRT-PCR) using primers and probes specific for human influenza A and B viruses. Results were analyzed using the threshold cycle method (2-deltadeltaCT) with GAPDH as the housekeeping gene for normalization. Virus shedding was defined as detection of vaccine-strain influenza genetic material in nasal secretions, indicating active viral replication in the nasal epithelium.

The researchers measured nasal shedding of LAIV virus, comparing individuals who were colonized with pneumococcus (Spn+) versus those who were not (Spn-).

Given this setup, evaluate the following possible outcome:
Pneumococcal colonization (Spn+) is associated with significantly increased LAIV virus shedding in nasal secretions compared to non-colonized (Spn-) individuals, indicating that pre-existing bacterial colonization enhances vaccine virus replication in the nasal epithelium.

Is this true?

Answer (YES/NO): NO